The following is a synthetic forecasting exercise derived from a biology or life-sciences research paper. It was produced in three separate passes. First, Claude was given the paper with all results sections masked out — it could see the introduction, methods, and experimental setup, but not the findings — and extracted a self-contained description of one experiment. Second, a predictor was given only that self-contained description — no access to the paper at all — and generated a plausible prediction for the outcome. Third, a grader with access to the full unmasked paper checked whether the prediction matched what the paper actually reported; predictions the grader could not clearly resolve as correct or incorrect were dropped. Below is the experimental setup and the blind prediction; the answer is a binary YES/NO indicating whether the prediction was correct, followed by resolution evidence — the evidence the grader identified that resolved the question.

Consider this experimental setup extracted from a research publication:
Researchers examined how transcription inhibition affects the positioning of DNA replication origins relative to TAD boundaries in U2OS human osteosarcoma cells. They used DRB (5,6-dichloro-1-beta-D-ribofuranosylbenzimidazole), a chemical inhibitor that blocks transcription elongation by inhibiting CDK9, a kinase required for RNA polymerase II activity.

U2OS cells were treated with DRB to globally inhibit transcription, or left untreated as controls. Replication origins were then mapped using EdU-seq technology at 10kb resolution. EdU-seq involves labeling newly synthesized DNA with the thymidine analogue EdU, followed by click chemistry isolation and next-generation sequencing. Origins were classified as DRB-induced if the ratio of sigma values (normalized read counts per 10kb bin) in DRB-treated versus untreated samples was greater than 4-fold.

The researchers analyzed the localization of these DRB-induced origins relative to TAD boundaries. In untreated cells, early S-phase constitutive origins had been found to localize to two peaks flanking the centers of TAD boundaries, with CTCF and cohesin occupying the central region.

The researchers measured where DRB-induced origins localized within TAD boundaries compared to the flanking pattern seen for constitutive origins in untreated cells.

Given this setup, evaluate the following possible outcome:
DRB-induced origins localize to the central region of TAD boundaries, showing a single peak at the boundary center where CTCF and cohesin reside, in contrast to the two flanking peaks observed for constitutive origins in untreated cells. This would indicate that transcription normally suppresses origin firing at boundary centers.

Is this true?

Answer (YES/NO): NO